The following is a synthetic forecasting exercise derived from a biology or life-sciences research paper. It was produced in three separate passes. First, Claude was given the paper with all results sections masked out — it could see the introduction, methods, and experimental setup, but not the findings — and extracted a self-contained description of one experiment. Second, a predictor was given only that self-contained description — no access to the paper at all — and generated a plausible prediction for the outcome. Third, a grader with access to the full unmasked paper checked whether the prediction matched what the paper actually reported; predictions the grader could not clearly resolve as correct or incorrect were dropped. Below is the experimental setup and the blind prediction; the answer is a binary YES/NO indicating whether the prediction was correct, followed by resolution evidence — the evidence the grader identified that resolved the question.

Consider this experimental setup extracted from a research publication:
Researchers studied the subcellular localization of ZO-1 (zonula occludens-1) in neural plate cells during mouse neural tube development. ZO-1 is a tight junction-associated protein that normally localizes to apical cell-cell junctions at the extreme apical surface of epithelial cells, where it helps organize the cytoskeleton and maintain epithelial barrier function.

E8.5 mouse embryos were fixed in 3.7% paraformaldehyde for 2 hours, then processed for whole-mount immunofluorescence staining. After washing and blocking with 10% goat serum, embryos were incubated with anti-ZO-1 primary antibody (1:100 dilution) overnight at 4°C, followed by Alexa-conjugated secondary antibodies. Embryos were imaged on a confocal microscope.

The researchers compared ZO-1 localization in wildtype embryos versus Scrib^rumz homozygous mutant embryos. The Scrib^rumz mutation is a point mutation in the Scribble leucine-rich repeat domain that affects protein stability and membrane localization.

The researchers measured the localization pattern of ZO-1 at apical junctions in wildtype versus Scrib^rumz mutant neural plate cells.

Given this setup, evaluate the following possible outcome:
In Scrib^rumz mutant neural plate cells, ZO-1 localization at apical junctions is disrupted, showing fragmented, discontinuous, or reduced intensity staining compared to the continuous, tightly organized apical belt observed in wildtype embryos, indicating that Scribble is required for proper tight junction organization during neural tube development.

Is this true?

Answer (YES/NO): YES